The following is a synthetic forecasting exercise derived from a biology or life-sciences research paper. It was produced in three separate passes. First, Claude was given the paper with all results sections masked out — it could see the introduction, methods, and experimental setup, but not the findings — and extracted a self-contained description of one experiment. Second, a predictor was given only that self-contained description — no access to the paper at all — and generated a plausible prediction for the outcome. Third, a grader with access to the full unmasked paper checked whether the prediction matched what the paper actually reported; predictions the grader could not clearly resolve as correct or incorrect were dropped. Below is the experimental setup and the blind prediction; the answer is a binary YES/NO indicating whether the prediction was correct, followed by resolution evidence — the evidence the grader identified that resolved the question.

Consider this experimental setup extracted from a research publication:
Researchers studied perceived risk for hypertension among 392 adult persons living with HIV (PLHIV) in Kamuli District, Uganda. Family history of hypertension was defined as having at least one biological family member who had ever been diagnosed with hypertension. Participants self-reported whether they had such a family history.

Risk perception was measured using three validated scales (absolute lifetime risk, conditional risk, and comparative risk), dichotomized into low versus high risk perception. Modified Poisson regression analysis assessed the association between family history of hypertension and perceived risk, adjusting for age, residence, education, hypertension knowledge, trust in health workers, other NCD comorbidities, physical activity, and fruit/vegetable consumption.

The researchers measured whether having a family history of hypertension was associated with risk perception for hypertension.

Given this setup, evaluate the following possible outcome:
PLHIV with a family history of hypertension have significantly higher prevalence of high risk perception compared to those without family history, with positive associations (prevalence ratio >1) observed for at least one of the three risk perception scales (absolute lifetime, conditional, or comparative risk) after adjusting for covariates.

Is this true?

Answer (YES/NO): YES